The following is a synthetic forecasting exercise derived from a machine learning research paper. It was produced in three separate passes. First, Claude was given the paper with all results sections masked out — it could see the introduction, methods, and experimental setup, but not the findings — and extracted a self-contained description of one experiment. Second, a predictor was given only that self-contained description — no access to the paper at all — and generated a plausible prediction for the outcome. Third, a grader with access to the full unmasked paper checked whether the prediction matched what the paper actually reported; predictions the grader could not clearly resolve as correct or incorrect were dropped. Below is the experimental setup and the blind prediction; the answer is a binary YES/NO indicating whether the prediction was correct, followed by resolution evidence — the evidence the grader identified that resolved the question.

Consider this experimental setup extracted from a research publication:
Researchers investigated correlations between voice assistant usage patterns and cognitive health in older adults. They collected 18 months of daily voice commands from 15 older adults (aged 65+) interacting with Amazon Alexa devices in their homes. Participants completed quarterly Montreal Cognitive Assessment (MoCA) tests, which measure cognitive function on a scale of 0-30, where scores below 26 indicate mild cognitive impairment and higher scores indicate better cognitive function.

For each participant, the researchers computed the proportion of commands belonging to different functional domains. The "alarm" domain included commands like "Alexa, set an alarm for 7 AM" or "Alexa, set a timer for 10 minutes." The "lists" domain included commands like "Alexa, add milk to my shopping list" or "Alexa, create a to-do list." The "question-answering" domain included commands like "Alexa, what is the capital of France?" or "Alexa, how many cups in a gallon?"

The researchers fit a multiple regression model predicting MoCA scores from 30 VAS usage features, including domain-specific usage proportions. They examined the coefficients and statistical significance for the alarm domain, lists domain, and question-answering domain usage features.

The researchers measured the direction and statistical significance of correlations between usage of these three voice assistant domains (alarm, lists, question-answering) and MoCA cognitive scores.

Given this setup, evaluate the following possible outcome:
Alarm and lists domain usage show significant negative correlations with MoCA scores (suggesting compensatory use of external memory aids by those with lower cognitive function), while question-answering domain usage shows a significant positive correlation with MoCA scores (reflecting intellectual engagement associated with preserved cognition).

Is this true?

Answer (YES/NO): NO